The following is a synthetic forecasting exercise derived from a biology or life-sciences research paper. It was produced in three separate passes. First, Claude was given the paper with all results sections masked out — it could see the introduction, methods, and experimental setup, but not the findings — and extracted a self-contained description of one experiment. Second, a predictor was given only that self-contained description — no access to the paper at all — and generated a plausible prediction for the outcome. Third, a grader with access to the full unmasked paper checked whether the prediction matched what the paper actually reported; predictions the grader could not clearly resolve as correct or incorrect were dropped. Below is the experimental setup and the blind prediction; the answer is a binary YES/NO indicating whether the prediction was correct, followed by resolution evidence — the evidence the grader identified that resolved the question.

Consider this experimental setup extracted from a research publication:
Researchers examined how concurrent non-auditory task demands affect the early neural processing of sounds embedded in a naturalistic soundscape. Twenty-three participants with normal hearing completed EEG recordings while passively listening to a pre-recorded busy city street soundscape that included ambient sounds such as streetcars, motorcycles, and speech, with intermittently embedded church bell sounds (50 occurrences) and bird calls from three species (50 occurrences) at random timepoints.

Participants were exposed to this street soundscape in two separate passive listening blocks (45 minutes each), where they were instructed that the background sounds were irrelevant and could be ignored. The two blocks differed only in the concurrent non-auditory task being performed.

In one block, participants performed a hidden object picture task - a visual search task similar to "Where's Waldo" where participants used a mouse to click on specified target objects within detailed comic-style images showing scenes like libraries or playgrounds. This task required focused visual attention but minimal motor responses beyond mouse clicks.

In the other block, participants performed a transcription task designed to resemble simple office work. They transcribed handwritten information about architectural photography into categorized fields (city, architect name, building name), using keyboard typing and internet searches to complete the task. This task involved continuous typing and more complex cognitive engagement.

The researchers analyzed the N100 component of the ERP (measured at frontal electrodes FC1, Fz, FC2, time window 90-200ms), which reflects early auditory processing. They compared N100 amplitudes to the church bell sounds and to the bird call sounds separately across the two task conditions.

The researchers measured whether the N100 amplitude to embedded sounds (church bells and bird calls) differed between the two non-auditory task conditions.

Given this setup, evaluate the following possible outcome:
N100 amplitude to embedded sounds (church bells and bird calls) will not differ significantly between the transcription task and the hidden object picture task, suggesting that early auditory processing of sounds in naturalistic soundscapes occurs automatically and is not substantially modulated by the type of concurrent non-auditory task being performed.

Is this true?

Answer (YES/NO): NO